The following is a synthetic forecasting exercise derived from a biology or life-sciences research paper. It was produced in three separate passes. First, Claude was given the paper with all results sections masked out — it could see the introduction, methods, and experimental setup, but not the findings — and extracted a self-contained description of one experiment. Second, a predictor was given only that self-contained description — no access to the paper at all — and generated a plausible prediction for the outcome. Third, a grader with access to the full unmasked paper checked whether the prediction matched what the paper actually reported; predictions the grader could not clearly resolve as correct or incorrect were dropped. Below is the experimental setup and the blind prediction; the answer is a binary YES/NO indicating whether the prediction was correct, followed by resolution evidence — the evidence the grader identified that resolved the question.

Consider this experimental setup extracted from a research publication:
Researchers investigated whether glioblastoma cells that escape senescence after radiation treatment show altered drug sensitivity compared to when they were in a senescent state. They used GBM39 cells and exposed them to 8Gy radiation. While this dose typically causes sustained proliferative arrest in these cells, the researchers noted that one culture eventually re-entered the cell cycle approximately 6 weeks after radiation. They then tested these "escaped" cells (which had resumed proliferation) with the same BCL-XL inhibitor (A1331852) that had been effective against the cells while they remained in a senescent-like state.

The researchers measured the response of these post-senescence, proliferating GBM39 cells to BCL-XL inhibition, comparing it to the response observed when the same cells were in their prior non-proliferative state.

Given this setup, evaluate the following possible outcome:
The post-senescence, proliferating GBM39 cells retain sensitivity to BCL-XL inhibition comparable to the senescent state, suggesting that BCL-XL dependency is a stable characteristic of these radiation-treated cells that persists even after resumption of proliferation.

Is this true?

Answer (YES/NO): NO